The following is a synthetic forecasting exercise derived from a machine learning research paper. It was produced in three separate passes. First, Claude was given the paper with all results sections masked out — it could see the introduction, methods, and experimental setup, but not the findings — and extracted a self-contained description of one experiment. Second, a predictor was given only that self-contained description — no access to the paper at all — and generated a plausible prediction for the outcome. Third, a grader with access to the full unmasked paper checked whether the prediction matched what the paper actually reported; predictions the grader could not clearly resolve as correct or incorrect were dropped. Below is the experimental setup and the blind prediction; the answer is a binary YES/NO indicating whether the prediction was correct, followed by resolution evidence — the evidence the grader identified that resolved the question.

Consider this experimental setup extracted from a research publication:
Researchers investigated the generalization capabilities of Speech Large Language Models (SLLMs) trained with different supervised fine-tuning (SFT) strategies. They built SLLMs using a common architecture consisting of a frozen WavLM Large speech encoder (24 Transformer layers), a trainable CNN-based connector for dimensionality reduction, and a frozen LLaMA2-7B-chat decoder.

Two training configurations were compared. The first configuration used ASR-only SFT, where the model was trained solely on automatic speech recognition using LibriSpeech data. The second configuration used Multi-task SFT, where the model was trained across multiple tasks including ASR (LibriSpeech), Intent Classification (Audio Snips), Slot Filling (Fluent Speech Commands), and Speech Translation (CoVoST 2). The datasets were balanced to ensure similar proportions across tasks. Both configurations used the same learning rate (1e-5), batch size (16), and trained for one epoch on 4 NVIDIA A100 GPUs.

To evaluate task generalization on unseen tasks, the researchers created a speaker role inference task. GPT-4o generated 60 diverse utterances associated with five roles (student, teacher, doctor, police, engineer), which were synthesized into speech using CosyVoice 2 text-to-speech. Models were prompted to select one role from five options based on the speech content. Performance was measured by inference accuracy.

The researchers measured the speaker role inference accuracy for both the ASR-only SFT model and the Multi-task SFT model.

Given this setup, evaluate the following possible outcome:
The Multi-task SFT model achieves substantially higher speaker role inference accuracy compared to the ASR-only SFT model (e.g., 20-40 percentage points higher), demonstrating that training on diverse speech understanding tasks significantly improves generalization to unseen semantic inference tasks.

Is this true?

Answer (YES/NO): NO